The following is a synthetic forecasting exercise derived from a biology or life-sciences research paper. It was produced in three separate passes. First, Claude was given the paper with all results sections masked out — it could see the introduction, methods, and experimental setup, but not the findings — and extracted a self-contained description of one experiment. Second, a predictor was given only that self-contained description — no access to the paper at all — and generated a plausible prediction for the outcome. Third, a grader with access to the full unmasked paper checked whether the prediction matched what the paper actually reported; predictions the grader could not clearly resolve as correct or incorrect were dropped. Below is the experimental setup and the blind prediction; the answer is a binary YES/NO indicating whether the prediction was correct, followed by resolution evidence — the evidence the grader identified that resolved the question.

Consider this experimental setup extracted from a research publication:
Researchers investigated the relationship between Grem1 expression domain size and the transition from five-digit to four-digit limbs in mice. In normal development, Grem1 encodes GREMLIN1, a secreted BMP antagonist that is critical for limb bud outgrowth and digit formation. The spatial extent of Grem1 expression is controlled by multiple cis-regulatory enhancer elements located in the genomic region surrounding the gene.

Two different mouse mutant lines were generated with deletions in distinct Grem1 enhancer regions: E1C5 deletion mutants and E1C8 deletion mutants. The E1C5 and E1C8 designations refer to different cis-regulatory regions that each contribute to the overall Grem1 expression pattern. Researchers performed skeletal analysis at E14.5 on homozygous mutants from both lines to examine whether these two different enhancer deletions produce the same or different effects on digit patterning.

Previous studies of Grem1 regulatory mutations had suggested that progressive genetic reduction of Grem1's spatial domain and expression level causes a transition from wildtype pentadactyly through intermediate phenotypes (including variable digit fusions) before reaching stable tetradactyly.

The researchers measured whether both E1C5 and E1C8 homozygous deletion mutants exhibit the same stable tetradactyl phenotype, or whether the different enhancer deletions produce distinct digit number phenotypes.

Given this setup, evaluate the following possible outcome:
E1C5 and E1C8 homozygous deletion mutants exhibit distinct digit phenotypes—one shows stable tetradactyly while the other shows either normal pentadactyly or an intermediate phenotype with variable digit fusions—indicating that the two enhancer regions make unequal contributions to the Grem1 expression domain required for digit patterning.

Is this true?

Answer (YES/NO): NO